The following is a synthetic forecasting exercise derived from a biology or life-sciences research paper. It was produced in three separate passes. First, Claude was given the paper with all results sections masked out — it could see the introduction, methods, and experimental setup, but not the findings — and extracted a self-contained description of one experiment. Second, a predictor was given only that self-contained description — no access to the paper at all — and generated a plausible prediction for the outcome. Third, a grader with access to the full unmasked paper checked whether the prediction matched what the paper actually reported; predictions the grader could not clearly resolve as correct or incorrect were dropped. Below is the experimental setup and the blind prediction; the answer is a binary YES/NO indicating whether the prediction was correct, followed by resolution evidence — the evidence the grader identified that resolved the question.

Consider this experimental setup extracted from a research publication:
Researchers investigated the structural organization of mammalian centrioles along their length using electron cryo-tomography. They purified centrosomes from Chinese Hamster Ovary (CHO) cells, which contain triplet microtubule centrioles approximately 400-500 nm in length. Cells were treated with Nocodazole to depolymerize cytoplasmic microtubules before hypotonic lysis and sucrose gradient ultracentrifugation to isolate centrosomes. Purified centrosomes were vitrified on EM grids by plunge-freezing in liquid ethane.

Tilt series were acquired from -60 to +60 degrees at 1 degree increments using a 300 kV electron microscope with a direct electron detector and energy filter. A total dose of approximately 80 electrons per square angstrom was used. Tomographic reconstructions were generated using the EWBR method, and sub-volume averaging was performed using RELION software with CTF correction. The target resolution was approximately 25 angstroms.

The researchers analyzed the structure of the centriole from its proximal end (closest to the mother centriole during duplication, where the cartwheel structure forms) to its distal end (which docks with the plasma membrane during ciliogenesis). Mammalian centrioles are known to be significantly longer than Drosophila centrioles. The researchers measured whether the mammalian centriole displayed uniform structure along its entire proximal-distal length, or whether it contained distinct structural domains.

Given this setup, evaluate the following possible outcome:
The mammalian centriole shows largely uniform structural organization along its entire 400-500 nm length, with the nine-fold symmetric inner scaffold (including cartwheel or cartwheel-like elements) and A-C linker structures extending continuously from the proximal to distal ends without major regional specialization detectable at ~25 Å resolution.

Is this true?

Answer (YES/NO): NO